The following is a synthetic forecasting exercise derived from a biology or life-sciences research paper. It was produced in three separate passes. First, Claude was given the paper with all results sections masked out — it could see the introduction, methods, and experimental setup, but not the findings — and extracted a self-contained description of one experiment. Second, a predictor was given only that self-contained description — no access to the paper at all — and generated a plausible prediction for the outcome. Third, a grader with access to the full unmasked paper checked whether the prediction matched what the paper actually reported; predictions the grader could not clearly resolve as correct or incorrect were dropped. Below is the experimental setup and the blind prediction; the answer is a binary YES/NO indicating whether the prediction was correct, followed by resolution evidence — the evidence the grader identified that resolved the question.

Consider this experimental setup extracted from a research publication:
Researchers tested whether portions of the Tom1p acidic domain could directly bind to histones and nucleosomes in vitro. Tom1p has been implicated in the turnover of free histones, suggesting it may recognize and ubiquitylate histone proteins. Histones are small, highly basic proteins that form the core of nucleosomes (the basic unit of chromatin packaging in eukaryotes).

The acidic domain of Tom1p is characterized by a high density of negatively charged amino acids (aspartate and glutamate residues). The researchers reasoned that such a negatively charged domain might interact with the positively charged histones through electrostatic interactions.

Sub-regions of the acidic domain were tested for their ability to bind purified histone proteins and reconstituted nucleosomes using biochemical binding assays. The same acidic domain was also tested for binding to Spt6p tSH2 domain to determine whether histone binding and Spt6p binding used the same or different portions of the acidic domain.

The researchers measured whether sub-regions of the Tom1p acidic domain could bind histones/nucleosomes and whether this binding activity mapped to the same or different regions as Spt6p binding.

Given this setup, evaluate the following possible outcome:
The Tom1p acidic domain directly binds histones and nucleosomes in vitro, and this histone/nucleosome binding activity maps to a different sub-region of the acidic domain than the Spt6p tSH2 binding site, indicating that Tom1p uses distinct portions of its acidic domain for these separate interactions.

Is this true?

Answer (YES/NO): YES